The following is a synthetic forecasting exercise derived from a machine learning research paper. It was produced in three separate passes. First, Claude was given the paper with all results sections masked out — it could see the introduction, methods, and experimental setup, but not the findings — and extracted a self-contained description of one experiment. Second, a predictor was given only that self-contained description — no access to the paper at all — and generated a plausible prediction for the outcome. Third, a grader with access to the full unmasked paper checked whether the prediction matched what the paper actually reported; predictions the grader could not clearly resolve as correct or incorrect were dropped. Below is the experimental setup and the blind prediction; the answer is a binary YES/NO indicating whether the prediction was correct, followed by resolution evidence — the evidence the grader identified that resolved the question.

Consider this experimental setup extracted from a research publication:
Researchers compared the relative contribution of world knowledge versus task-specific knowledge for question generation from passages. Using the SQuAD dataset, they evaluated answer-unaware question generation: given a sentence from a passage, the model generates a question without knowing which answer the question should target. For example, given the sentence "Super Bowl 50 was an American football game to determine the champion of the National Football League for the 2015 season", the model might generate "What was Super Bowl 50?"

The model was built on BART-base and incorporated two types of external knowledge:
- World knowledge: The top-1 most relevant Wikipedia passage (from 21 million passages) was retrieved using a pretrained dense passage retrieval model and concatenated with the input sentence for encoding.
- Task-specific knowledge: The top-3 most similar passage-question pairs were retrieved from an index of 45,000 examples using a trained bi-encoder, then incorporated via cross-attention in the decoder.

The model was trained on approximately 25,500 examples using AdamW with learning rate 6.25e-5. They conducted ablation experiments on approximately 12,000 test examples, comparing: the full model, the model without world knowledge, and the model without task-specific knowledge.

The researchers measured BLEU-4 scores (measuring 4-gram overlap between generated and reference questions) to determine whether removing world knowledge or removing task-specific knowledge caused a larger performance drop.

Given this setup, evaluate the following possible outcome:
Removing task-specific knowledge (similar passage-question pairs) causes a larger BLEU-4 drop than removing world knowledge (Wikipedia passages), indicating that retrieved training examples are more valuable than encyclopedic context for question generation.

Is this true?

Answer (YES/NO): NO